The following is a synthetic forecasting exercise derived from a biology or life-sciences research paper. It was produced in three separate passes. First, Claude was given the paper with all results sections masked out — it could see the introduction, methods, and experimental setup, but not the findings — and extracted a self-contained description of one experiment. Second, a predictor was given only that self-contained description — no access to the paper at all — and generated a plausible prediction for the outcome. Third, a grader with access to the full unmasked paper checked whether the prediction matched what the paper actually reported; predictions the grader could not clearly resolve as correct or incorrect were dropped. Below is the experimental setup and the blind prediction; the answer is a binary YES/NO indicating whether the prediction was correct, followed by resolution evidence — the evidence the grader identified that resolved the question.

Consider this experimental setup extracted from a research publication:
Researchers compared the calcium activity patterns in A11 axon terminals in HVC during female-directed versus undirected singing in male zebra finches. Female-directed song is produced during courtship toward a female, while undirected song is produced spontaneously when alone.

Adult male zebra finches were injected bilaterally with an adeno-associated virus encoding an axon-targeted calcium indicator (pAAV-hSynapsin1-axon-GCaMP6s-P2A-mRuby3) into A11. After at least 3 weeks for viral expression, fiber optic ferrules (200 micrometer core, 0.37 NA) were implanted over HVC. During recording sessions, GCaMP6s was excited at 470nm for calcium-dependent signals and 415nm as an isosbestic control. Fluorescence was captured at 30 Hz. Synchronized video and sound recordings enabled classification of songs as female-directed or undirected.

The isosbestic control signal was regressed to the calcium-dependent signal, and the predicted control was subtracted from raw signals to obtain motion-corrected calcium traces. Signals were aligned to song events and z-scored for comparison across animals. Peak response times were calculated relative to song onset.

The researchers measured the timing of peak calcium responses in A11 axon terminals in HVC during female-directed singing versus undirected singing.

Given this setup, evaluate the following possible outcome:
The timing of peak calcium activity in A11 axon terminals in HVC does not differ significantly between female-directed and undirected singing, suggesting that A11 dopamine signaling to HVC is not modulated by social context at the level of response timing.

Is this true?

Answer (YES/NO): NO